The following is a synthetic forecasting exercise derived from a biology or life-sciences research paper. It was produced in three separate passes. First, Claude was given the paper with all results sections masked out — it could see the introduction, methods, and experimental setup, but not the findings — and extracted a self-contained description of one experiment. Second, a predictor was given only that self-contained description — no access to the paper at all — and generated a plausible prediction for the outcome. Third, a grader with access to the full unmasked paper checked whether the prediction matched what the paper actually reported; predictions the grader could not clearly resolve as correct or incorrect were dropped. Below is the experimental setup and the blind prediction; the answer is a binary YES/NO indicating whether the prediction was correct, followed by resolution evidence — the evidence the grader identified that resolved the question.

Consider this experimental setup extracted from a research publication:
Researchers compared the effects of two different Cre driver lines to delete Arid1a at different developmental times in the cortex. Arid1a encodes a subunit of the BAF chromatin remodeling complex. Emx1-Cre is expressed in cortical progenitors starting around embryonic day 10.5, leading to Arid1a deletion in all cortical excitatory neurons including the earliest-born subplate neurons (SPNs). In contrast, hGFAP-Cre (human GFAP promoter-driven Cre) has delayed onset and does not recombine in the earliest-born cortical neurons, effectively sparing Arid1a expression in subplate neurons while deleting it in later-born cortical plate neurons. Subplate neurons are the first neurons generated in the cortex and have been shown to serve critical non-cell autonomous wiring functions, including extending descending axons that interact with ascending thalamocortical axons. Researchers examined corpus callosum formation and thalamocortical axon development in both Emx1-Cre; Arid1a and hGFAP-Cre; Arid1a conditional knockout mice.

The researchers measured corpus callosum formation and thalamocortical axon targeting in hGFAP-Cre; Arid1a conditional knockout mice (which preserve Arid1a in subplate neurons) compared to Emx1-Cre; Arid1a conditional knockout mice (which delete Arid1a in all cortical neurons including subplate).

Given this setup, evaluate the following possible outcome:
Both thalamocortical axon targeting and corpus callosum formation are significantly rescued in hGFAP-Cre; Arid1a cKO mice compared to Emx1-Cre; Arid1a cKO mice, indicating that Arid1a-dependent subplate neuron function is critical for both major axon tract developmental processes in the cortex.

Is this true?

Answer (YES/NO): YES